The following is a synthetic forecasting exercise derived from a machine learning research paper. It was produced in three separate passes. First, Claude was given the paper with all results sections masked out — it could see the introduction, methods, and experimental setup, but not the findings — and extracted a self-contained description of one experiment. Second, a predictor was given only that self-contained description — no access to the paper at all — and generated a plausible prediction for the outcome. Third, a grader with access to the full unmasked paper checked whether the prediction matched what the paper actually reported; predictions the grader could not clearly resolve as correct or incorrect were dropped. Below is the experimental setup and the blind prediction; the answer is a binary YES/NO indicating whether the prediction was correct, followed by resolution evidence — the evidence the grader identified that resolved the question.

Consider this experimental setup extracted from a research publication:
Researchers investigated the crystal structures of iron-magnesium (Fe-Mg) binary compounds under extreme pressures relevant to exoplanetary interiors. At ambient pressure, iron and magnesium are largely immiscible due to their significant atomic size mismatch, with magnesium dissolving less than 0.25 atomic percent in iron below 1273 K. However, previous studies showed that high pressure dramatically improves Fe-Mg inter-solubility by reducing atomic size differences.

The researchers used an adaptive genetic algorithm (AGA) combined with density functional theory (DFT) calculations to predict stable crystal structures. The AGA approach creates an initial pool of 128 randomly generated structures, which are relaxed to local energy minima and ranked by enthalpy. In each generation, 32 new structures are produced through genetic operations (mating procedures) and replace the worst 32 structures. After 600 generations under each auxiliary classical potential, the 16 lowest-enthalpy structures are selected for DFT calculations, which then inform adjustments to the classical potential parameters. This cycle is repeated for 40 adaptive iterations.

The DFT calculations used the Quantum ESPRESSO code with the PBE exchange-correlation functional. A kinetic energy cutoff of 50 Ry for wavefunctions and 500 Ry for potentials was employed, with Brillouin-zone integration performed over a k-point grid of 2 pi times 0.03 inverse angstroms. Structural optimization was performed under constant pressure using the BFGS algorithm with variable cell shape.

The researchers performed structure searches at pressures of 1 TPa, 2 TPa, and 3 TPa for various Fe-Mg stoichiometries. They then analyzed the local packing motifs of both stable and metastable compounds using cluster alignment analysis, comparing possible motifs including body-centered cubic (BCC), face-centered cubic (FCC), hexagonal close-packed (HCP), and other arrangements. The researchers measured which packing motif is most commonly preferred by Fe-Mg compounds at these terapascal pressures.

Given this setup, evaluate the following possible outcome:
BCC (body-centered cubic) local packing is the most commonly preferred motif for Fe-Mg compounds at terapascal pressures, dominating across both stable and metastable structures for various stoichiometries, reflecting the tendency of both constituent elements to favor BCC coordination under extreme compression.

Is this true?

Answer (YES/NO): YES